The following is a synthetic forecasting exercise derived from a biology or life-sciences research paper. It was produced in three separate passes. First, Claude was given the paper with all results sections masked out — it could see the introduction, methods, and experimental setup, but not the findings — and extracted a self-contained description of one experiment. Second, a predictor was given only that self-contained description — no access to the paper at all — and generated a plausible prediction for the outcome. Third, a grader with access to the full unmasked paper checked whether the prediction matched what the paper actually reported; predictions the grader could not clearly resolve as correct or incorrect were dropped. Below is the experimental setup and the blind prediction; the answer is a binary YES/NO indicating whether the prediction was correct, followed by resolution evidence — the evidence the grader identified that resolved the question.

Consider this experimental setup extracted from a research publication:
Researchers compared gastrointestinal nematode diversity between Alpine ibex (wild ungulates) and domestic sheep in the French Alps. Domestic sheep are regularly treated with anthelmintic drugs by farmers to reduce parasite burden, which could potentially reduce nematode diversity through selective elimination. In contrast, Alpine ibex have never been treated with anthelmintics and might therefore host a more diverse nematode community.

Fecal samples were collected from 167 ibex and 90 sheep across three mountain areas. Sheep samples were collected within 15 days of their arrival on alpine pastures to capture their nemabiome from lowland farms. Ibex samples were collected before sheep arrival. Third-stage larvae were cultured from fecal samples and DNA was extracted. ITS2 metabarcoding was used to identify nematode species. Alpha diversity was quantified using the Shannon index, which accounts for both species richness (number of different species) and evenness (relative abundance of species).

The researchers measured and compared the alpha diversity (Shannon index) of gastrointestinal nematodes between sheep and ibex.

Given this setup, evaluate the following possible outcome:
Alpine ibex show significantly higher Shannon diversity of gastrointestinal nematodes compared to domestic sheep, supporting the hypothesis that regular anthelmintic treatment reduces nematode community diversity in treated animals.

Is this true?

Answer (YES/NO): YES